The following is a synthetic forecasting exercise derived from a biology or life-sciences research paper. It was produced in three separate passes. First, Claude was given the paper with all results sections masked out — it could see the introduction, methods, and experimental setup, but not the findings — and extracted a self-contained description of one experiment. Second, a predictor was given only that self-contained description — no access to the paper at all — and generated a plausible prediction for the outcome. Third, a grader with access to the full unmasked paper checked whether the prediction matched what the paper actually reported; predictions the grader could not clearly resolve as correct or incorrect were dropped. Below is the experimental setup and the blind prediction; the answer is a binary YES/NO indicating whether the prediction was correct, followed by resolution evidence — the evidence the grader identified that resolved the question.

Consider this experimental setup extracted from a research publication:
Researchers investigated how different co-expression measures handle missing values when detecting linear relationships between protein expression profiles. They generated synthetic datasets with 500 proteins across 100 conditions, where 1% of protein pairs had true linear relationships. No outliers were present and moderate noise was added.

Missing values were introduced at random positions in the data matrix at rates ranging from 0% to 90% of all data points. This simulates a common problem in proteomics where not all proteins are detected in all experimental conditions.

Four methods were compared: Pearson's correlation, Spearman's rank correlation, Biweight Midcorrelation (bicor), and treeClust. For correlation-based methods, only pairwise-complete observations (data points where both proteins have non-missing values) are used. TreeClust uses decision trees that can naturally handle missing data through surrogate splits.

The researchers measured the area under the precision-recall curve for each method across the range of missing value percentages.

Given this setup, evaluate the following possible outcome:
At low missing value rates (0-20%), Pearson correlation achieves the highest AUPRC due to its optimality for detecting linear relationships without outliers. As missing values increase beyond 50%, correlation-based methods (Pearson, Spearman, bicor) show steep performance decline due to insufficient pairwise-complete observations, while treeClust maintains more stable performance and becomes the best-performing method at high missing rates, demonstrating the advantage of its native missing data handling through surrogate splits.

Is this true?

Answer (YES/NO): NO